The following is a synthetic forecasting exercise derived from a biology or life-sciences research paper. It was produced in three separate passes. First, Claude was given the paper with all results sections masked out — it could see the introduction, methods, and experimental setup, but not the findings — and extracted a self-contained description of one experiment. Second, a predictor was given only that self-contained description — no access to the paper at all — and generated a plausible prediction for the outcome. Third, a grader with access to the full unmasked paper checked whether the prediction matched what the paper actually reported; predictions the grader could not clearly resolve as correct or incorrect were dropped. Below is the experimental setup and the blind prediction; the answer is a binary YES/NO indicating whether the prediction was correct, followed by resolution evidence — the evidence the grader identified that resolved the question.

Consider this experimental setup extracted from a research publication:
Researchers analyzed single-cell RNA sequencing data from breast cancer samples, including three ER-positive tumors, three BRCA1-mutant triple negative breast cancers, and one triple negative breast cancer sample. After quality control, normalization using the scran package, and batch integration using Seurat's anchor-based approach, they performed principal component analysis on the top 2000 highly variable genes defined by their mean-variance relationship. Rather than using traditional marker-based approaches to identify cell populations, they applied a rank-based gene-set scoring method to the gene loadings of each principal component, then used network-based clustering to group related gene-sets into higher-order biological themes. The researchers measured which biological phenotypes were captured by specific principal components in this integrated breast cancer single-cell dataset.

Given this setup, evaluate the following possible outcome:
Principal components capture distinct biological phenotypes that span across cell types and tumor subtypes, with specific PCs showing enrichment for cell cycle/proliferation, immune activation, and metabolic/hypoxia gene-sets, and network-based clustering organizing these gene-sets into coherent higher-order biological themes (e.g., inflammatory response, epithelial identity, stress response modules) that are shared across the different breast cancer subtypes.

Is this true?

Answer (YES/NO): NO